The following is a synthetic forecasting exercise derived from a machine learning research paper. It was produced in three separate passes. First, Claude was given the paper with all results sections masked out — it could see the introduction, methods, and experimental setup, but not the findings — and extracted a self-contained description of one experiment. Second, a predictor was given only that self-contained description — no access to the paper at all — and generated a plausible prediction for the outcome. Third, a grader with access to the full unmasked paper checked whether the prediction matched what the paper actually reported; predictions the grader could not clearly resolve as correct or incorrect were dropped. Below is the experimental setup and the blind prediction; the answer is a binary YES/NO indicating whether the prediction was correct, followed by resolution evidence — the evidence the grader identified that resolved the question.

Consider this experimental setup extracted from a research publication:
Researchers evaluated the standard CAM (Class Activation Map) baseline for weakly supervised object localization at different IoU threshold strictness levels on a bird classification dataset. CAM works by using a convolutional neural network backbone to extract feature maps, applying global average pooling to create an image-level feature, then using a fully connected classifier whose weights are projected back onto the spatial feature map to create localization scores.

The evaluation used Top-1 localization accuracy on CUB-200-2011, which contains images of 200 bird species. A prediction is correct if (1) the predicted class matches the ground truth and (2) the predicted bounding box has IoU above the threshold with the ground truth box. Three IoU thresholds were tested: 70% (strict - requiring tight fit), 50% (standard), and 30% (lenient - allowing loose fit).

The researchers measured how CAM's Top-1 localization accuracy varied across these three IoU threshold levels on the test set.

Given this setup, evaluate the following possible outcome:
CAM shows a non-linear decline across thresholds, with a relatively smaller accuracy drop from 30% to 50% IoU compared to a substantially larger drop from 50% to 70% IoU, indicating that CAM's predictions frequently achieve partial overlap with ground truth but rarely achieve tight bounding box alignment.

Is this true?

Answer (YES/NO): YES